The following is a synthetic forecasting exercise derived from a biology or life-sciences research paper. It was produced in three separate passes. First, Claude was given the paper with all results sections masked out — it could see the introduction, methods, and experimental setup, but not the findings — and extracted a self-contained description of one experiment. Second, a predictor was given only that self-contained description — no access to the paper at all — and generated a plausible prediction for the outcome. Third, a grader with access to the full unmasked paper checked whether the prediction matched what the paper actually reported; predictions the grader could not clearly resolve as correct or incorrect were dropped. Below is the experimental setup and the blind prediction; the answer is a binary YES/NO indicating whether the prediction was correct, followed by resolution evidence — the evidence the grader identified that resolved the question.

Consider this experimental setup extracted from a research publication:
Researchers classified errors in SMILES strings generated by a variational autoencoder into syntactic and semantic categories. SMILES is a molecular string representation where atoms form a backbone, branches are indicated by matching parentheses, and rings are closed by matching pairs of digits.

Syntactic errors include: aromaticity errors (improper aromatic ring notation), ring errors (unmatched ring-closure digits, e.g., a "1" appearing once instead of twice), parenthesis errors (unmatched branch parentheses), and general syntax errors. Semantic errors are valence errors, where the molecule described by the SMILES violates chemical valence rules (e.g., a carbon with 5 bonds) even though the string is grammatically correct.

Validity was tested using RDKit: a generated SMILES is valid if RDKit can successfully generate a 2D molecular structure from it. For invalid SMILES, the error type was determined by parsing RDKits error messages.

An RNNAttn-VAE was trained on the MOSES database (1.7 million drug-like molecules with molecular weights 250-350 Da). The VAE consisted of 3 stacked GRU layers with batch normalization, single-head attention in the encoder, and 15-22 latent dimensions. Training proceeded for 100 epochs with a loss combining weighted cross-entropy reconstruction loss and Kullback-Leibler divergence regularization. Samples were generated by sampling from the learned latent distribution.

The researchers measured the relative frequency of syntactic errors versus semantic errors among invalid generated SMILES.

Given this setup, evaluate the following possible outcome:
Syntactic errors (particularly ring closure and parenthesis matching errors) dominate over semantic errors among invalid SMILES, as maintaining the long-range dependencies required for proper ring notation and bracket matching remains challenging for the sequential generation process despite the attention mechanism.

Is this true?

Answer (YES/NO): NO